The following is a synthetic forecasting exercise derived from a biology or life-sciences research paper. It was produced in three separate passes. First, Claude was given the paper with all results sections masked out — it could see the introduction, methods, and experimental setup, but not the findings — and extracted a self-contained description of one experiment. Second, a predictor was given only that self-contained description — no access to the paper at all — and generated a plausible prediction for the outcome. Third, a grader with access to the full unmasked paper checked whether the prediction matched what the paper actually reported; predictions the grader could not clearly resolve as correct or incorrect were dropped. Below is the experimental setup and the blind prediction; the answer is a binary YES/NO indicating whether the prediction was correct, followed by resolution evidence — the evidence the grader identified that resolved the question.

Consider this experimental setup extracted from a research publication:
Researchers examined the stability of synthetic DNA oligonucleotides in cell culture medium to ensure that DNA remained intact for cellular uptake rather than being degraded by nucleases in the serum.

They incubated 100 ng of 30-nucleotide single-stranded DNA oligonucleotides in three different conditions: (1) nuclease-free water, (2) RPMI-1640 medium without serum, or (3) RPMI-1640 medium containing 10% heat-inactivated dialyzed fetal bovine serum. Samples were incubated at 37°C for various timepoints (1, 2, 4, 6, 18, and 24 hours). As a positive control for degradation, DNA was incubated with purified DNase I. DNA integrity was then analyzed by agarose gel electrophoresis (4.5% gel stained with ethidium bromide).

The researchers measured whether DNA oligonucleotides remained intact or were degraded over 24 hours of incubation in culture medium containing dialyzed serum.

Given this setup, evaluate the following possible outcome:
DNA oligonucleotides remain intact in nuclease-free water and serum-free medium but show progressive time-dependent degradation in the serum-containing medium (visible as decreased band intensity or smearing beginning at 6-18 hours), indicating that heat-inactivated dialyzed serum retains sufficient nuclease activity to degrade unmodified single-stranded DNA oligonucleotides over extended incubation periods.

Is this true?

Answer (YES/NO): YES